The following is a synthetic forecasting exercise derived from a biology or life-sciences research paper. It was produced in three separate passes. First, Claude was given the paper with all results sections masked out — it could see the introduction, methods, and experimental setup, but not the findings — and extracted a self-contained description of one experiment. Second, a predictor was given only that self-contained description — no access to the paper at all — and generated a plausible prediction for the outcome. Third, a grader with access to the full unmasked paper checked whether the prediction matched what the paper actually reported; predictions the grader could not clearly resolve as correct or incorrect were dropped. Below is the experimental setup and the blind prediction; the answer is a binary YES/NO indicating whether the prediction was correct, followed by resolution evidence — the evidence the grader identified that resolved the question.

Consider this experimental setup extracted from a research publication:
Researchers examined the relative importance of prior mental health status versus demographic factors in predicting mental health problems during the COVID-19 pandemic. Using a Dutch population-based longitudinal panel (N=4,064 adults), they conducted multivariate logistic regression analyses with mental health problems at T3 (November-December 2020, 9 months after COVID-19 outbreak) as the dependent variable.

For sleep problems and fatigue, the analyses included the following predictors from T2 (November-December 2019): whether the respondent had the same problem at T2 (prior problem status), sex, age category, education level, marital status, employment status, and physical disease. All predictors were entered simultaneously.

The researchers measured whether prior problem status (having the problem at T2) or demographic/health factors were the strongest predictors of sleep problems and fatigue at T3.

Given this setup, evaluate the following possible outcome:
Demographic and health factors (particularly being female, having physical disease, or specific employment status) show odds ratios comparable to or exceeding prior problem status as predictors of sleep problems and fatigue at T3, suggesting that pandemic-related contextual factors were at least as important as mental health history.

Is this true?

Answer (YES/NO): NO